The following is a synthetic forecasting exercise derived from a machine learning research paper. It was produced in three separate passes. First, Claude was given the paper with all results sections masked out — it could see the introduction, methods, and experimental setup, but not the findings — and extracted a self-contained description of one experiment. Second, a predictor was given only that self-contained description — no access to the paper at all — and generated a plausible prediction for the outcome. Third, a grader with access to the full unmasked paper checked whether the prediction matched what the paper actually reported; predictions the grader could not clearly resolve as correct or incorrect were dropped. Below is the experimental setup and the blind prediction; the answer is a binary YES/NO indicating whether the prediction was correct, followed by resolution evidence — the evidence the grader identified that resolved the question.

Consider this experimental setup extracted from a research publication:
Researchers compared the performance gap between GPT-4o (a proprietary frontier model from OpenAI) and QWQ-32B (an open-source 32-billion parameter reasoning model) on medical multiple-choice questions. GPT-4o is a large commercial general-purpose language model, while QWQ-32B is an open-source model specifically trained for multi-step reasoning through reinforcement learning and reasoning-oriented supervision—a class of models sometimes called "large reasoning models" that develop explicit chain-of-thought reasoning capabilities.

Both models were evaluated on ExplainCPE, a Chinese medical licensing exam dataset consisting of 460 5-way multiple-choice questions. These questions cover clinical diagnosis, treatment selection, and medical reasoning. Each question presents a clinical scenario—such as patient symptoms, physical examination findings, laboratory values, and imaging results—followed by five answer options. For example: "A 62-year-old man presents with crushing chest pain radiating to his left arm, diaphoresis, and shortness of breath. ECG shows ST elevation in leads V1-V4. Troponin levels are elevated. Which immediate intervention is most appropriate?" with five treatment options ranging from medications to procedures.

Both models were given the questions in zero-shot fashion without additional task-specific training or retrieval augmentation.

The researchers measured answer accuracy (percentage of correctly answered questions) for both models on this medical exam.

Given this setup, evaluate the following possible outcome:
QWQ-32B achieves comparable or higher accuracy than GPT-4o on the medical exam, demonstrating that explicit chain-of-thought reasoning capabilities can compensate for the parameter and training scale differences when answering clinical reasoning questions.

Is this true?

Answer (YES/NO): YES